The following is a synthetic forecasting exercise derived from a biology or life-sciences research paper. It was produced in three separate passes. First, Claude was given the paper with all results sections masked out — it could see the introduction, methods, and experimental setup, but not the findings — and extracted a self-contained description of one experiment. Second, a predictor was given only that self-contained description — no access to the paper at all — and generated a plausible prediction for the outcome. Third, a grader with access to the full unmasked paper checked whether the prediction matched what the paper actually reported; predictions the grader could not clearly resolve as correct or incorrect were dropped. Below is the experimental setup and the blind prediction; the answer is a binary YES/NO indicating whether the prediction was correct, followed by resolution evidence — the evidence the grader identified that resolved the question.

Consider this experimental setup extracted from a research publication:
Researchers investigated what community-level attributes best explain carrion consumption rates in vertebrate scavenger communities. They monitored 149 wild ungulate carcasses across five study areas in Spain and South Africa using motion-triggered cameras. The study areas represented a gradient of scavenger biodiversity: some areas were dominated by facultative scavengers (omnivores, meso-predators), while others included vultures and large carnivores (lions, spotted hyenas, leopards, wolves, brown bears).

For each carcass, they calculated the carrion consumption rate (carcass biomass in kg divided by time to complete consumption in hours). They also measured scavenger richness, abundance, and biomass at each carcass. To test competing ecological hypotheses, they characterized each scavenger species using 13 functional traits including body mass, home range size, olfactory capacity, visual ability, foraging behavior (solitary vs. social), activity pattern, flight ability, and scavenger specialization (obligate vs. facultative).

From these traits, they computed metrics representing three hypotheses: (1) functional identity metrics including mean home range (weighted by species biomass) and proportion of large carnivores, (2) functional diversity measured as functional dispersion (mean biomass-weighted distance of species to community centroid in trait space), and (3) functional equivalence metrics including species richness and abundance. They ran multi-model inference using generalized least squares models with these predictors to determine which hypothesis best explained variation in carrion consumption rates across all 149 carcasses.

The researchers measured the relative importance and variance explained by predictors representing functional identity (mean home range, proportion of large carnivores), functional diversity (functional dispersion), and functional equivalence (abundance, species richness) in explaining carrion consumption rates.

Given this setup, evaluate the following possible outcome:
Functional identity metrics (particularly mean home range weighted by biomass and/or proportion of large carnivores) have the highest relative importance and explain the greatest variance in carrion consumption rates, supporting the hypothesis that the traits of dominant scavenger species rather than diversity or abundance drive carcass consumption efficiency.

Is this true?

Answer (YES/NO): YES